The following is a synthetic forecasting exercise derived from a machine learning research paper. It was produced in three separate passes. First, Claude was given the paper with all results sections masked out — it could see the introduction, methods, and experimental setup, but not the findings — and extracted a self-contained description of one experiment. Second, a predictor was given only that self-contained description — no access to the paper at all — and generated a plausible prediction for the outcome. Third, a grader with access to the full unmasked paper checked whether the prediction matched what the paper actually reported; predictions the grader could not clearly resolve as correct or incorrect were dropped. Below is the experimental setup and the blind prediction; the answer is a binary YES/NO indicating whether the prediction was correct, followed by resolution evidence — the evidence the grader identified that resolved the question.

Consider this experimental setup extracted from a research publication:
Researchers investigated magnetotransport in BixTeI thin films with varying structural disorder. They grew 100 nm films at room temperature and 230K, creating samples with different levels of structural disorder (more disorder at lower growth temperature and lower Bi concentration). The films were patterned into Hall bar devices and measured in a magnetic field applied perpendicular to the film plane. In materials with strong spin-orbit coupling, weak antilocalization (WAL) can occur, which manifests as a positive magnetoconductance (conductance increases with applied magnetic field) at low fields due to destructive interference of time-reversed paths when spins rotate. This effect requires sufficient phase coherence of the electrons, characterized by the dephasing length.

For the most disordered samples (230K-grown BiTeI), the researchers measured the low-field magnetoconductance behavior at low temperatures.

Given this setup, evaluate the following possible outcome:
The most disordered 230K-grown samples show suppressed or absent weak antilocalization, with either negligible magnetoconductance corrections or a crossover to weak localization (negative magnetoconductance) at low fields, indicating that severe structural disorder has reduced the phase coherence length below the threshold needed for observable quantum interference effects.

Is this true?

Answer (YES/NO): YES